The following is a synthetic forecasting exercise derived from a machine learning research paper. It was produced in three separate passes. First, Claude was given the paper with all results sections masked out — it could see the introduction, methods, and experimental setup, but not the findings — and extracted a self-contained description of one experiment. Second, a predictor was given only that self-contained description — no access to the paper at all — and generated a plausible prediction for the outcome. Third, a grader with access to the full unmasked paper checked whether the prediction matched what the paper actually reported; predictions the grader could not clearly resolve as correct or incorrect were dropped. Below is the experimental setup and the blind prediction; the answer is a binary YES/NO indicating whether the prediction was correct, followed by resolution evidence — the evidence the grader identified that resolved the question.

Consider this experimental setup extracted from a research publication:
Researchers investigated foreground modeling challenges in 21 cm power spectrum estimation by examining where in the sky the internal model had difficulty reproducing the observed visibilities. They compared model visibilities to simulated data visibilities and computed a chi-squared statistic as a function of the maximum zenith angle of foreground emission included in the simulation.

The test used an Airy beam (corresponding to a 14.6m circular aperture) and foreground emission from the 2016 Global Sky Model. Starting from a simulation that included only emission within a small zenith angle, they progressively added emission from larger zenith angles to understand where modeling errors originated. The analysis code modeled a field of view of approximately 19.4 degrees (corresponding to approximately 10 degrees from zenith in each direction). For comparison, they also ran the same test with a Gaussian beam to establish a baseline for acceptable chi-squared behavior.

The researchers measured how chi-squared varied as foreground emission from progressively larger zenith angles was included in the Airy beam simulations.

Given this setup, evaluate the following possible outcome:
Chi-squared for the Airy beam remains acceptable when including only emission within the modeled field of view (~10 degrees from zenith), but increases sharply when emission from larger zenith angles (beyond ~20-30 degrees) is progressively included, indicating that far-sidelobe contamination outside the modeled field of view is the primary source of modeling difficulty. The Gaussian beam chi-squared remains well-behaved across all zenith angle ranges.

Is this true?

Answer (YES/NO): NO